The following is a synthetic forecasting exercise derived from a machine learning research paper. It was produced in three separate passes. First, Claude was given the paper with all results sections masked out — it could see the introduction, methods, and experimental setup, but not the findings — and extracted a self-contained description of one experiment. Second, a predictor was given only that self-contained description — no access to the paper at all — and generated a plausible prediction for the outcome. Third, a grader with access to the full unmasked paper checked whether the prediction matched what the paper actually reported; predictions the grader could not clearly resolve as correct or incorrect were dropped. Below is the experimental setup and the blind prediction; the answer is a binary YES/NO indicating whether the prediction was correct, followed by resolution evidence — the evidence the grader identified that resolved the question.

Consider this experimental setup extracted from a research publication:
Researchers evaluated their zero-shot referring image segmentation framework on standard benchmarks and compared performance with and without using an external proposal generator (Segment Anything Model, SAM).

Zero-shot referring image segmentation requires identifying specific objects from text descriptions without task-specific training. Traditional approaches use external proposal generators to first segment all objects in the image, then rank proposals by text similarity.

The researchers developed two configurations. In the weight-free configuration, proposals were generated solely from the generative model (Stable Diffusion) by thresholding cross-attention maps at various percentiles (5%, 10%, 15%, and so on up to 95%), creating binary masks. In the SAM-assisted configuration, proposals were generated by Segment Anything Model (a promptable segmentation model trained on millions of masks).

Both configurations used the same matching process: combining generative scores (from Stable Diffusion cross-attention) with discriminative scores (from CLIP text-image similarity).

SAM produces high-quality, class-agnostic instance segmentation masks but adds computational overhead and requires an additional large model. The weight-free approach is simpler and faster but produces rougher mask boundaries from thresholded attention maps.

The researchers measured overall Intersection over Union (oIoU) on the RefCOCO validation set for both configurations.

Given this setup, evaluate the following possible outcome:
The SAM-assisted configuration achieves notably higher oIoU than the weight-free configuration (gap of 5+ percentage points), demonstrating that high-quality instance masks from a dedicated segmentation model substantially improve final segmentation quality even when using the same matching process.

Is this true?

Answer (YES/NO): YES